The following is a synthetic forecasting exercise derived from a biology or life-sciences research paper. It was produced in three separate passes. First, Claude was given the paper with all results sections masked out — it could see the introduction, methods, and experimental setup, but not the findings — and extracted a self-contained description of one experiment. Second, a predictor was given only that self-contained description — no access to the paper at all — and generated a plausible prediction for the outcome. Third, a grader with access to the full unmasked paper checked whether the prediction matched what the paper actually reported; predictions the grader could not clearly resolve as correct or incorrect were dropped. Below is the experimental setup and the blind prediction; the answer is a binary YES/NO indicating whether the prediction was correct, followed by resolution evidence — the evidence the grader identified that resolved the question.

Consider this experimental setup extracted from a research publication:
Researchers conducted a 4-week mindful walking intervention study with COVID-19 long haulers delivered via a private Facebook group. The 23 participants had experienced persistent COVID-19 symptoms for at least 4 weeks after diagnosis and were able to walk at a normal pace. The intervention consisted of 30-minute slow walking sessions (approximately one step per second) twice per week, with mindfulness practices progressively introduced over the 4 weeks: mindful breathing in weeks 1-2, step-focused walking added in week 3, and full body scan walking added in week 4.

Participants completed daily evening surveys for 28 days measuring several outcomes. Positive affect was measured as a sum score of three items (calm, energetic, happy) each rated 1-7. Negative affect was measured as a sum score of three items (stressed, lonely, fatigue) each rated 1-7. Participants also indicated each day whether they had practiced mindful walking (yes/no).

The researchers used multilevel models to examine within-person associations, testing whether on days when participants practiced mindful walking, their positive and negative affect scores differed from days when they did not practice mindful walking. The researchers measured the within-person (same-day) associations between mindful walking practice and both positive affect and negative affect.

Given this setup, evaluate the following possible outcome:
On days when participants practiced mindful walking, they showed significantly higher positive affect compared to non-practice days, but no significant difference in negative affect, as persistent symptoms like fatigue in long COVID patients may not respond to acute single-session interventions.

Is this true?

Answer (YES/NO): NO